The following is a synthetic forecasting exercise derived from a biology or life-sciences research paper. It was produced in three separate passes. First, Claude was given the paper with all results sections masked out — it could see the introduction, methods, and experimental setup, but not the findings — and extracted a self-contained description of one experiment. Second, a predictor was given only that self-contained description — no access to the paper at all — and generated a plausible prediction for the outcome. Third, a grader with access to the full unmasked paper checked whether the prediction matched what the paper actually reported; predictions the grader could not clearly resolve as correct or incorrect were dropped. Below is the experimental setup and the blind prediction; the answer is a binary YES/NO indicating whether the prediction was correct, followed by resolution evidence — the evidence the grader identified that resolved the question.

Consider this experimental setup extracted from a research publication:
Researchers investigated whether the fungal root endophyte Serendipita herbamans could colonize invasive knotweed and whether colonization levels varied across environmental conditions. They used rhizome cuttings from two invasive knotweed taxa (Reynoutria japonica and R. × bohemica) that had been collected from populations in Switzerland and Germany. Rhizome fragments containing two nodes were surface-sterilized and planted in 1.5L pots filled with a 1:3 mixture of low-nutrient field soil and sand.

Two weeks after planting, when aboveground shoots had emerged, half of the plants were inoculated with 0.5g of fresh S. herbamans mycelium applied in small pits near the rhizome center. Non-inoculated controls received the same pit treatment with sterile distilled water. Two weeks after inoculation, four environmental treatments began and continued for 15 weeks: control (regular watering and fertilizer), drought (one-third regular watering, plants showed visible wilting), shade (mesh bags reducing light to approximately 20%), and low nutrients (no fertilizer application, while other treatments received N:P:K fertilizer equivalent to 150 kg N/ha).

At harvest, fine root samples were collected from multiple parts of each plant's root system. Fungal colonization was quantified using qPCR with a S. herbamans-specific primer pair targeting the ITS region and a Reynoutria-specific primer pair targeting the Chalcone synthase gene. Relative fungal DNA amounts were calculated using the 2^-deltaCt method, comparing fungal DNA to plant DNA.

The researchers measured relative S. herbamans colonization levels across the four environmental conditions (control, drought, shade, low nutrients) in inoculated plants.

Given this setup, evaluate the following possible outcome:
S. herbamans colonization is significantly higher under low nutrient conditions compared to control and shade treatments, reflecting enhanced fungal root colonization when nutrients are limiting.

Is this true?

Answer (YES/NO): NO